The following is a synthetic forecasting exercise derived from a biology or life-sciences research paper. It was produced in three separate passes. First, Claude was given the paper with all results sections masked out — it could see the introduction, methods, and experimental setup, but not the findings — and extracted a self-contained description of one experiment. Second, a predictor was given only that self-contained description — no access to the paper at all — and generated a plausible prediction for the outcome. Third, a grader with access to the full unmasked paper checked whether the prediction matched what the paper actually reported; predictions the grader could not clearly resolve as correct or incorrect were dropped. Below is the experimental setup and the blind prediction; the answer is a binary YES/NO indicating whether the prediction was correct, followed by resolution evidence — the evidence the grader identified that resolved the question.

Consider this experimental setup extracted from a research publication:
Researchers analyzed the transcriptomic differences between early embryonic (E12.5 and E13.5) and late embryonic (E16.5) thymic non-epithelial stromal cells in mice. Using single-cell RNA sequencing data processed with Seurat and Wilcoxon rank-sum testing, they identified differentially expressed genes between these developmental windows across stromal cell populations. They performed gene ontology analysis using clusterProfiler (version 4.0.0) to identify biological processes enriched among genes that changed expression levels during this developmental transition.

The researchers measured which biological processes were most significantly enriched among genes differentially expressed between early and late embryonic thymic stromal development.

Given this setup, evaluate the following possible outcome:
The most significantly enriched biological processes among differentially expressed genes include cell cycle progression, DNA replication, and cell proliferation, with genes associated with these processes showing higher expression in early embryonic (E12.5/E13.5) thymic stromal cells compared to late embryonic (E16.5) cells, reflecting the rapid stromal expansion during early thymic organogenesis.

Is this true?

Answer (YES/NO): NO